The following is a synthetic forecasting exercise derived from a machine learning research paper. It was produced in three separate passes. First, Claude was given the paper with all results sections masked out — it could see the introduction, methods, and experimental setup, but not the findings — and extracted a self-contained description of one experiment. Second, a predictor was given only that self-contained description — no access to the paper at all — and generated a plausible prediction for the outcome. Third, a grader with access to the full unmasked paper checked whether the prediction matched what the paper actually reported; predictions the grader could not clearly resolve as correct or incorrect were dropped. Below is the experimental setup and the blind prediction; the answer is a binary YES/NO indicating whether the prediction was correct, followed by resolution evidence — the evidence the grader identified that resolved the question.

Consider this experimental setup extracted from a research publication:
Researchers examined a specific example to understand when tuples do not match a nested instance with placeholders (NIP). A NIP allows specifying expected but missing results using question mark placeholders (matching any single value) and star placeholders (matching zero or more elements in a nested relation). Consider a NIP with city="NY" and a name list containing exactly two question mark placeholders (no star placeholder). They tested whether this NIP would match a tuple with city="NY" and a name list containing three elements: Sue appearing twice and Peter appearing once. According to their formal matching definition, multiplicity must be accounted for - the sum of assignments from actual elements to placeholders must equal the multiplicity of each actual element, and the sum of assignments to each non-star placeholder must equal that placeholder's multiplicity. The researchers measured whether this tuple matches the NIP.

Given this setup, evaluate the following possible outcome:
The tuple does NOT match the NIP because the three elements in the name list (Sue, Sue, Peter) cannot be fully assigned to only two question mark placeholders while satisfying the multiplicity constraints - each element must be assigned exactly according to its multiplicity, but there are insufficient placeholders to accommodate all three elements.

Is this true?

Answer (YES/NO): YES